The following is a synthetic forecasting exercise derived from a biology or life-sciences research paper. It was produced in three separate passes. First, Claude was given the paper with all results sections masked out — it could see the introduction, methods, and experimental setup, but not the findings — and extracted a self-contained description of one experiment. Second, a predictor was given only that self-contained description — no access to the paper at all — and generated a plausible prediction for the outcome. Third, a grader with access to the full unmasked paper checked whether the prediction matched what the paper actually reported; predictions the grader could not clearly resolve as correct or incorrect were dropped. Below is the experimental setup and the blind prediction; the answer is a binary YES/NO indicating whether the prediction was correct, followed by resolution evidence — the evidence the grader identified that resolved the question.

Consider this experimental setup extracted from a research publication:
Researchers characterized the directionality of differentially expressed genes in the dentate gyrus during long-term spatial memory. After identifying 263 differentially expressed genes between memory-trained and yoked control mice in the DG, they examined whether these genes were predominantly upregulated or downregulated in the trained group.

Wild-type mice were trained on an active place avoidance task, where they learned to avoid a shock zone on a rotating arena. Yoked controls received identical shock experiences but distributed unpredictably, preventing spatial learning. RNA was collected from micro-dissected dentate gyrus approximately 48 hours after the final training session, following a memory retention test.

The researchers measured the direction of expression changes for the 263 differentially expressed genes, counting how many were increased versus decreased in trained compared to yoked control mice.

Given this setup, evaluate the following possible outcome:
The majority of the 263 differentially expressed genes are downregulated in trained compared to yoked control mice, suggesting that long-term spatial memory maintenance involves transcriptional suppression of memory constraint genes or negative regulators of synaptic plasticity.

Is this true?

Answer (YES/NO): NO